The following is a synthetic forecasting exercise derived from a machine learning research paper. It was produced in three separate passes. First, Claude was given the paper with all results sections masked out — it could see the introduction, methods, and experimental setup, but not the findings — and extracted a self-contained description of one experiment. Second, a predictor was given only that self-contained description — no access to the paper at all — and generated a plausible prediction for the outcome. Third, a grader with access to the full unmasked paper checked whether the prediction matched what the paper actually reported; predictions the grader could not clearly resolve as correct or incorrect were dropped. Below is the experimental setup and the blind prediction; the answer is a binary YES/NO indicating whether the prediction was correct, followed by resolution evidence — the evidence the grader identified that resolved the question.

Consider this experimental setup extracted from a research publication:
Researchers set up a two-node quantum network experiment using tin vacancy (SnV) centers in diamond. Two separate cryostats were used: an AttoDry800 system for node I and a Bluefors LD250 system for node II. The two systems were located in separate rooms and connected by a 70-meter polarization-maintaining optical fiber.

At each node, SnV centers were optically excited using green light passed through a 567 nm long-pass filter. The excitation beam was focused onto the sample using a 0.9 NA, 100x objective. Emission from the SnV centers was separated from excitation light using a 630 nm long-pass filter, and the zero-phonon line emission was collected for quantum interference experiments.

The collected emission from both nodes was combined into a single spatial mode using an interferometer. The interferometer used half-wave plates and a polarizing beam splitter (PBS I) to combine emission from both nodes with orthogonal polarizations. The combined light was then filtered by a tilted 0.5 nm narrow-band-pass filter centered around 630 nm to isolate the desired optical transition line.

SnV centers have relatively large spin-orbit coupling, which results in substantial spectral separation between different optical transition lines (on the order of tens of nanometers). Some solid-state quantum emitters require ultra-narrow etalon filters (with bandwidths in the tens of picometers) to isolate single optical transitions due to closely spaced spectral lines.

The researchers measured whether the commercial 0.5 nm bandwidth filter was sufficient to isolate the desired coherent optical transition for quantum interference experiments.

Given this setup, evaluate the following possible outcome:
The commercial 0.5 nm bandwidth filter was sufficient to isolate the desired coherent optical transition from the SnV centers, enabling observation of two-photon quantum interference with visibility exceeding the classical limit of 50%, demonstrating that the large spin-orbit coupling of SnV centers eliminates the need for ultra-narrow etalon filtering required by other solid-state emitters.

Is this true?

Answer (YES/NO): YES